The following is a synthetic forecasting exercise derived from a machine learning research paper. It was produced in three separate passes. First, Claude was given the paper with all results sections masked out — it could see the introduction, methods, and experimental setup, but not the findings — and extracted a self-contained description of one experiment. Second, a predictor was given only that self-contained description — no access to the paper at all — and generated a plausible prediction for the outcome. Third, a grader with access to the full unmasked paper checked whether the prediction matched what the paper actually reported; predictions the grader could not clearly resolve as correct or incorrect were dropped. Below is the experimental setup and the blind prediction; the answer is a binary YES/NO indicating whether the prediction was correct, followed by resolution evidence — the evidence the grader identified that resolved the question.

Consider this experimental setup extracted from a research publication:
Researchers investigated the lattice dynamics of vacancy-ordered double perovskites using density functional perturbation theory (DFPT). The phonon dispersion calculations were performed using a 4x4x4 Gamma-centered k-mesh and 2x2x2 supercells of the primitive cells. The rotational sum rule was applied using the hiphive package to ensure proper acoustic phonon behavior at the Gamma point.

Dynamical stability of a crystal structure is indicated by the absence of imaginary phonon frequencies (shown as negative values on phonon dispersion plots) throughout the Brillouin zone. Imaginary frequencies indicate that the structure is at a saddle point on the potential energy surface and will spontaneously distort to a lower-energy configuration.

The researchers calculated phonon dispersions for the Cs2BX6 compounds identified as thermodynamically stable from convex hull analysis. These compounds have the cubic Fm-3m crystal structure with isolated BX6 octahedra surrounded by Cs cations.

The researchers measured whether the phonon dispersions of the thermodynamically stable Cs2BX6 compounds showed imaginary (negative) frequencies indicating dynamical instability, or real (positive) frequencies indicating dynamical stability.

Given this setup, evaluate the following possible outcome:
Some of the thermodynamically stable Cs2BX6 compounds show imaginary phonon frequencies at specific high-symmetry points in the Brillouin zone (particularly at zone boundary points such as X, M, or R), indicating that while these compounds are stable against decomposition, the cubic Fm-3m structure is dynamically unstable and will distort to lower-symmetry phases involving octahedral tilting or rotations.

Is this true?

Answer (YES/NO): NO